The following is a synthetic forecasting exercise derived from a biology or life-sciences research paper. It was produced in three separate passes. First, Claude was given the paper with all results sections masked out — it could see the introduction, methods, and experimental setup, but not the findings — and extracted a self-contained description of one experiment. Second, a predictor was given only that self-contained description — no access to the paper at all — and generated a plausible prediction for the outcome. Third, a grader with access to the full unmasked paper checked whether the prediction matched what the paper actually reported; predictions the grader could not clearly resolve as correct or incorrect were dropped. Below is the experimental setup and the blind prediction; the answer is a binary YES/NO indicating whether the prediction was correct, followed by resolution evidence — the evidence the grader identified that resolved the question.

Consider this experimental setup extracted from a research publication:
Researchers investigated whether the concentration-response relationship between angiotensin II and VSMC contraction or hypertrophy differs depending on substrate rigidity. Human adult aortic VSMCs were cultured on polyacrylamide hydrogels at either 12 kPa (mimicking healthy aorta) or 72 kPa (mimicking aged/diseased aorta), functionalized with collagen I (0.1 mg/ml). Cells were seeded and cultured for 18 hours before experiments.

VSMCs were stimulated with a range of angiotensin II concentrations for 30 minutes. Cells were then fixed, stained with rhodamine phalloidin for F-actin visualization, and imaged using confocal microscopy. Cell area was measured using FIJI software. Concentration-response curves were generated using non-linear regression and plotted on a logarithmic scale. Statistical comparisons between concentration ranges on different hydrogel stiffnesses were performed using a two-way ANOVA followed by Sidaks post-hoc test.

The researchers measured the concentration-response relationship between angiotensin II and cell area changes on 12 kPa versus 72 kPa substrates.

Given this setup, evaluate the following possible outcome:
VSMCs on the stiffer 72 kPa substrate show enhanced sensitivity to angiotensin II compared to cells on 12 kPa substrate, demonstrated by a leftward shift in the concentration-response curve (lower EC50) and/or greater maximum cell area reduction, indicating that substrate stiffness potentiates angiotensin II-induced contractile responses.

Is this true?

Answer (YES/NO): NO